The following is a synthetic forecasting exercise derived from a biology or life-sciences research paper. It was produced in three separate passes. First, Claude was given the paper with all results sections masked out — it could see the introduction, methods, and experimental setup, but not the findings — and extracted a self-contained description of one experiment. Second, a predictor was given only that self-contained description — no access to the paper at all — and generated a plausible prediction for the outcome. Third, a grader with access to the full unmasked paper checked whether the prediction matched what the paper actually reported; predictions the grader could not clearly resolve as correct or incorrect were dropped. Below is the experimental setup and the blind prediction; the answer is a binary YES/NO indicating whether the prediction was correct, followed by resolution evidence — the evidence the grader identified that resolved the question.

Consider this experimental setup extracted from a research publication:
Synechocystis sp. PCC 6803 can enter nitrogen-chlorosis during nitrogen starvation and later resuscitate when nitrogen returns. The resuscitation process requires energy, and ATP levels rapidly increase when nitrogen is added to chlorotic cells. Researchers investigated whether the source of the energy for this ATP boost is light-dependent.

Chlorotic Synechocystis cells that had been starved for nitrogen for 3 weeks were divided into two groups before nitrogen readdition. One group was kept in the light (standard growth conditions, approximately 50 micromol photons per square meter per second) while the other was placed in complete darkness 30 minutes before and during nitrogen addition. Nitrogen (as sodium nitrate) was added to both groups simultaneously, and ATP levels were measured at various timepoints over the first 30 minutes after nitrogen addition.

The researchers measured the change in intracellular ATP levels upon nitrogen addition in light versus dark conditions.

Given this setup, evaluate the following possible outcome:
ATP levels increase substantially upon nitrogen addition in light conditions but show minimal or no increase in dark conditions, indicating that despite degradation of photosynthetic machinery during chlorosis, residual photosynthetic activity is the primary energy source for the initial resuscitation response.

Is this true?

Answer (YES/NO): NO